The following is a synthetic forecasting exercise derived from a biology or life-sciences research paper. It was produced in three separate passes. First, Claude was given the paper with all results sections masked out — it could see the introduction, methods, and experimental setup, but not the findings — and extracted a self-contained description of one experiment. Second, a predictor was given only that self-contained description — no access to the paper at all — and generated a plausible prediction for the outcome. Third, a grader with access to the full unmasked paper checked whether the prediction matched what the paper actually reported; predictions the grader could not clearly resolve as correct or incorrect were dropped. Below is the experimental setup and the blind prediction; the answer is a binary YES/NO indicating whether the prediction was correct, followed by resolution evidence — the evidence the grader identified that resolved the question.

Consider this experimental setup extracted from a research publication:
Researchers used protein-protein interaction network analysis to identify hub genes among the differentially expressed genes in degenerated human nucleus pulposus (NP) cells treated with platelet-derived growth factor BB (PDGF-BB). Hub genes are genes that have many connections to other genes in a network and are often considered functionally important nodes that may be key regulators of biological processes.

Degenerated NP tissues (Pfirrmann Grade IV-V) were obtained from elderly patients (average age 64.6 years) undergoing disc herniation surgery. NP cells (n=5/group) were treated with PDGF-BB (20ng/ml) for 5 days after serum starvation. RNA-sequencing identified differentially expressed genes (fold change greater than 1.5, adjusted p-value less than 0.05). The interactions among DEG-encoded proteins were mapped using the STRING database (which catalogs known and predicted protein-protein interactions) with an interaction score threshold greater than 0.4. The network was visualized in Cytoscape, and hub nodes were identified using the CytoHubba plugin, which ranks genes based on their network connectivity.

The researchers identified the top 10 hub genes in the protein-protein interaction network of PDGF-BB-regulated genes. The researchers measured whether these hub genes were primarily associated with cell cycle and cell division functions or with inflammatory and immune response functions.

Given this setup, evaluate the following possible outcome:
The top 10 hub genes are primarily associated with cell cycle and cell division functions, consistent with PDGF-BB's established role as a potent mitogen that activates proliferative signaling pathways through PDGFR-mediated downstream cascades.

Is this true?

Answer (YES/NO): NO